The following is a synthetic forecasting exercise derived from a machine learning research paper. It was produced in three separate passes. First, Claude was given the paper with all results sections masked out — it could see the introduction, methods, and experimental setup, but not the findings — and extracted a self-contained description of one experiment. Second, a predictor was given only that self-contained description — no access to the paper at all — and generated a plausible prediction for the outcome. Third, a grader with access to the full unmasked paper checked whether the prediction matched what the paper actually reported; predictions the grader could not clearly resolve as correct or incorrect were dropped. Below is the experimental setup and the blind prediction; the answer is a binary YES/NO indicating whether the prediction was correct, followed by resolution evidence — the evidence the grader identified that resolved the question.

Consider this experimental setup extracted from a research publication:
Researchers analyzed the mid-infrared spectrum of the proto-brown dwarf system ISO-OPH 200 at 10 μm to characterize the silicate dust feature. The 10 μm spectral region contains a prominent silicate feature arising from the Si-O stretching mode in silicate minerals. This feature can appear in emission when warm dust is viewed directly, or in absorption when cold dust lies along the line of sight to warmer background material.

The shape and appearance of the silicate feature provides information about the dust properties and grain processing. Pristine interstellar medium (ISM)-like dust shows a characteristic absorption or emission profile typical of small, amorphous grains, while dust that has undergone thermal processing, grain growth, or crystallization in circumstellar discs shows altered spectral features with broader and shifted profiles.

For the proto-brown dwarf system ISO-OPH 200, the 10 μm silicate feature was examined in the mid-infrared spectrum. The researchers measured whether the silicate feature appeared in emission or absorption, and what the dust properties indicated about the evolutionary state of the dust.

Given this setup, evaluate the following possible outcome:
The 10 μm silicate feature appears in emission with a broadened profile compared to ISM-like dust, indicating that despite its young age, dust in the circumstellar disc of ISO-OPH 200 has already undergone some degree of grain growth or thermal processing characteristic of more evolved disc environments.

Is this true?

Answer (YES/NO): NO